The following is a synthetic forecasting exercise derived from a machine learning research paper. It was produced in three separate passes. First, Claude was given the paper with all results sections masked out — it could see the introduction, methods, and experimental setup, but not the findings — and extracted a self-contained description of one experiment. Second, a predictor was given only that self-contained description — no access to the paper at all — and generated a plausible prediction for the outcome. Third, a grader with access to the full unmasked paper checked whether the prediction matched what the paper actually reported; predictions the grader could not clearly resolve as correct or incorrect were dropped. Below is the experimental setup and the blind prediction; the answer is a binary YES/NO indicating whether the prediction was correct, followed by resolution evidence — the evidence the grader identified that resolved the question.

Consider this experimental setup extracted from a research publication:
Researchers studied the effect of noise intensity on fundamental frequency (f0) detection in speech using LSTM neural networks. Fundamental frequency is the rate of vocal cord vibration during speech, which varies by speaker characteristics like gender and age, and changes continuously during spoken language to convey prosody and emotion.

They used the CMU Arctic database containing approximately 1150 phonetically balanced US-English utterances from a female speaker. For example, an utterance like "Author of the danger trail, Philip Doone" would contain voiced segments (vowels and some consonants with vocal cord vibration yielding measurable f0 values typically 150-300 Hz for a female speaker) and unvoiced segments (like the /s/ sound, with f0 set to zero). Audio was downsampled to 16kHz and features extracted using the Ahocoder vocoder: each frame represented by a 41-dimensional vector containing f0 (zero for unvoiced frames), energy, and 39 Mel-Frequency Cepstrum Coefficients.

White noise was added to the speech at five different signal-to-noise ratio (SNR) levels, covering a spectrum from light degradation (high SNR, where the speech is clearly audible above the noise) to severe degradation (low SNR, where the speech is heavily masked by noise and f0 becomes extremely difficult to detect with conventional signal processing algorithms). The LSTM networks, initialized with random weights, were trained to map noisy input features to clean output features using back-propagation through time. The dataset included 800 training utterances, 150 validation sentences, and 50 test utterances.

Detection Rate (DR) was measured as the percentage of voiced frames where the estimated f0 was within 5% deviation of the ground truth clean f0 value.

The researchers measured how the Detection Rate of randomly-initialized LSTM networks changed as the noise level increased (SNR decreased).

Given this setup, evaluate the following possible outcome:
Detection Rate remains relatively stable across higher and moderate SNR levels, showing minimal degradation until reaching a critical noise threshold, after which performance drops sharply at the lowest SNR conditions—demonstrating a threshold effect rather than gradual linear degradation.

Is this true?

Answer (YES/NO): NO